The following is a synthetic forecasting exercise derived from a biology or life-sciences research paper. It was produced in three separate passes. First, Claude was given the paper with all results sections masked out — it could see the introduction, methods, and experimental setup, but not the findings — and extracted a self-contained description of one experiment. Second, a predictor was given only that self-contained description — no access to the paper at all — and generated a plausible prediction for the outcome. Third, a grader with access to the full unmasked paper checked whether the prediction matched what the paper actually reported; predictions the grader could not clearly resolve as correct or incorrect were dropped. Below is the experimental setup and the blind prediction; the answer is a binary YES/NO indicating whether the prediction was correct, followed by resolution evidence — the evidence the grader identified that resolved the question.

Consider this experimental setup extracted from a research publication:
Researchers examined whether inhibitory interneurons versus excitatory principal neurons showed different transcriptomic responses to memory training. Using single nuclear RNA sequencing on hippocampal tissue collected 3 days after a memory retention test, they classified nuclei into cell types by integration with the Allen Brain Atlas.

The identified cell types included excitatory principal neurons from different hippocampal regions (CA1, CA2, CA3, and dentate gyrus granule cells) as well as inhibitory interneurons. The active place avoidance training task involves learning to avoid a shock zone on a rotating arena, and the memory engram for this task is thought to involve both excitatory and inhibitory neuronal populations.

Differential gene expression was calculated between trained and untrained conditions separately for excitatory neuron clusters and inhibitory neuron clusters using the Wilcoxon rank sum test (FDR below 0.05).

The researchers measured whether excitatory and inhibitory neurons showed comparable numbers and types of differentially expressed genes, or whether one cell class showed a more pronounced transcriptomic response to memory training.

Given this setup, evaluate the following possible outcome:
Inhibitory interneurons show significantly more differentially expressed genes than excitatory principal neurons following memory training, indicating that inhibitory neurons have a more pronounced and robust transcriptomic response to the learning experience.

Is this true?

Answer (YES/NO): NO